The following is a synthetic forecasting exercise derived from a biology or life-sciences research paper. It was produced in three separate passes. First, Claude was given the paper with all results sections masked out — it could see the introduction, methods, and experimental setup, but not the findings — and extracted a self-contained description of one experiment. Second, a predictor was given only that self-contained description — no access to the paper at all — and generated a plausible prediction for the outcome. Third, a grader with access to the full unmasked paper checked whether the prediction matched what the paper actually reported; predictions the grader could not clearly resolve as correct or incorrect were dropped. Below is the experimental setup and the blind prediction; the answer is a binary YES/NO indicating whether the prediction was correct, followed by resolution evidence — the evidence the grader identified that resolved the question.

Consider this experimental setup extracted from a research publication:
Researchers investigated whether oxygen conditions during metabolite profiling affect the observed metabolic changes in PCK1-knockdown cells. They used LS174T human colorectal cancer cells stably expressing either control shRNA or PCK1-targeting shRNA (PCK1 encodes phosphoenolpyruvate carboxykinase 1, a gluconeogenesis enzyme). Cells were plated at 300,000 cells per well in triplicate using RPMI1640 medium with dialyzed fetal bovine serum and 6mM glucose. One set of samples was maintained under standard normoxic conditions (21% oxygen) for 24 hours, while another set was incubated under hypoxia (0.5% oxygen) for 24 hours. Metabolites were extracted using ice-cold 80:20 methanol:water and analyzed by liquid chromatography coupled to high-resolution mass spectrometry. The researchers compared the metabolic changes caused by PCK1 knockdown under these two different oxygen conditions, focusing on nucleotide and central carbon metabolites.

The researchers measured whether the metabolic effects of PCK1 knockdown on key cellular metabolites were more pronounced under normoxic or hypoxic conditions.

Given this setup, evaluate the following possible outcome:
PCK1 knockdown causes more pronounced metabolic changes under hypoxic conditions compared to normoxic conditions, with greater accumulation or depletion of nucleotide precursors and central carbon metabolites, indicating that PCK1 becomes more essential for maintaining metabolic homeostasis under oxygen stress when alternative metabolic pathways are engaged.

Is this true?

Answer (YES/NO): YES